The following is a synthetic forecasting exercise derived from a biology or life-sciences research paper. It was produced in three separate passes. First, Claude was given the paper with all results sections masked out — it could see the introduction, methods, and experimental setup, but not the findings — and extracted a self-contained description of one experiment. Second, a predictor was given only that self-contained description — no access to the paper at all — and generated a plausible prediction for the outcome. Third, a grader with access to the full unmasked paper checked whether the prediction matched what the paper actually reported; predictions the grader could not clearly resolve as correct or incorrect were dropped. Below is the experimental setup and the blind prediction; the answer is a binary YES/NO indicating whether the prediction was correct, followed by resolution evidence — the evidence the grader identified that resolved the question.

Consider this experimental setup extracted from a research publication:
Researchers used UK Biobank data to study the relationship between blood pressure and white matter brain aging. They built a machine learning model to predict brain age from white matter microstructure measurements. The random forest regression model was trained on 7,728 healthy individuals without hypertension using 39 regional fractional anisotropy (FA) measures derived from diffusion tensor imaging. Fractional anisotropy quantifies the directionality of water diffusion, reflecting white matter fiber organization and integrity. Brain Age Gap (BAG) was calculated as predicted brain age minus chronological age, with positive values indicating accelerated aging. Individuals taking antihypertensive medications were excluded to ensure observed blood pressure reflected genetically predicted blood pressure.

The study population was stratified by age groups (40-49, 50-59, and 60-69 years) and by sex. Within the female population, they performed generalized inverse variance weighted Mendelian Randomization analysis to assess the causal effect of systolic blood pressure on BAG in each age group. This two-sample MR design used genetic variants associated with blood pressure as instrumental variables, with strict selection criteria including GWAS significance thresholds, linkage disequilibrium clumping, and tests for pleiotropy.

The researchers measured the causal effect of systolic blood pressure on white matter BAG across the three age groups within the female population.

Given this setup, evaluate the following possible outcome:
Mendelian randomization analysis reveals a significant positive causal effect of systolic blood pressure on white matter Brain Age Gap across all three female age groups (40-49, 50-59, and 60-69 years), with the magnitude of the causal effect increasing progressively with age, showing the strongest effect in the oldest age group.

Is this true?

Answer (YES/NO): NO